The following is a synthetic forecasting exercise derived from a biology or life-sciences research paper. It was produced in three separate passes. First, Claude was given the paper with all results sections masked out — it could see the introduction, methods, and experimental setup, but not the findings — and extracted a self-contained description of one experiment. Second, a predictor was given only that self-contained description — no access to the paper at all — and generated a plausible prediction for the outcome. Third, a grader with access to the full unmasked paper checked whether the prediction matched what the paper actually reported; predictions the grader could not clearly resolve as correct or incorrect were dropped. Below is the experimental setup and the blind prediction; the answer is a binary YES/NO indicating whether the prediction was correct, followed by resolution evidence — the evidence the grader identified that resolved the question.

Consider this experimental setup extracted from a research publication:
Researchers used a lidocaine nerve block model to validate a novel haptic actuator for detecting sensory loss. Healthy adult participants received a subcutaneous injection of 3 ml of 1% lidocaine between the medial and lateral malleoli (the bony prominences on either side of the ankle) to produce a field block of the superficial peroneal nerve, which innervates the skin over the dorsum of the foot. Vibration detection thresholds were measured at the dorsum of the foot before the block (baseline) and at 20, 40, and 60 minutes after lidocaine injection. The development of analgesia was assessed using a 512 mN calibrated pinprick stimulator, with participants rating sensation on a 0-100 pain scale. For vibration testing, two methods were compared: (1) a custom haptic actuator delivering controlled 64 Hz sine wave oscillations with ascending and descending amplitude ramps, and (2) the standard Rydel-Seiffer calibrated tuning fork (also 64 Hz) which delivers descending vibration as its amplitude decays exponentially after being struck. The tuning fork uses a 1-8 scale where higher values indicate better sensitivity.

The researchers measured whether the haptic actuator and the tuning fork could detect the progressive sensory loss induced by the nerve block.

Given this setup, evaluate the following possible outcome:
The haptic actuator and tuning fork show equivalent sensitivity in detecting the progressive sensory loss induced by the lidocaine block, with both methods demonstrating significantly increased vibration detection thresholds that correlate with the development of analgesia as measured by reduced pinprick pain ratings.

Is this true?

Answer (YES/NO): NO